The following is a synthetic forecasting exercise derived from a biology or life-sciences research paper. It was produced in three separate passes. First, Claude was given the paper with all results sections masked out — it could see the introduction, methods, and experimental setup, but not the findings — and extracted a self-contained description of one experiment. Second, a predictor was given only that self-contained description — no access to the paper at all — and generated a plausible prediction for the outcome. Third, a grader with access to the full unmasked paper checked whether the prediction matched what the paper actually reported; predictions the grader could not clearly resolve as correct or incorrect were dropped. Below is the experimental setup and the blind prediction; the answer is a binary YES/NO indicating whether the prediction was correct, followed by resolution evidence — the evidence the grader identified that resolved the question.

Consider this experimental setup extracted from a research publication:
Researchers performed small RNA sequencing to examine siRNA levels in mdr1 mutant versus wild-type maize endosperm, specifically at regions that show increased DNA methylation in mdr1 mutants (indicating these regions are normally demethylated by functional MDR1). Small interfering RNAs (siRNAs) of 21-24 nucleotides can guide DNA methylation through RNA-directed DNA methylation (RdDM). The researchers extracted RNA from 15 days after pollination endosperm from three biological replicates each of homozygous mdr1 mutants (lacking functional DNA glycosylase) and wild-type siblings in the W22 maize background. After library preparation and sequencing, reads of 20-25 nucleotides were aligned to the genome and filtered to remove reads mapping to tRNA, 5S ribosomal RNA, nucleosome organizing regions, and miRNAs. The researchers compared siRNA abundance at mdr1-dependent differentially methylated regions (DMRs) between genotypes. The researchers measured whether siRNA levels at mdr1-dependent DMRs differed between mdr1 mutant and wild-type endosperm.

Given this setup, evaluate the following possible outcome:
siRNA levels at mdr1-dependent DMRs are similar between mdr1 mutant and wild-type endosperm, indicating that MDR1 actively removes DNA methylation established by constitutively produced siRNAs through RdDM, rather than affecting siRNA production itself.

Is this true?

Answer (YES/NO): NO